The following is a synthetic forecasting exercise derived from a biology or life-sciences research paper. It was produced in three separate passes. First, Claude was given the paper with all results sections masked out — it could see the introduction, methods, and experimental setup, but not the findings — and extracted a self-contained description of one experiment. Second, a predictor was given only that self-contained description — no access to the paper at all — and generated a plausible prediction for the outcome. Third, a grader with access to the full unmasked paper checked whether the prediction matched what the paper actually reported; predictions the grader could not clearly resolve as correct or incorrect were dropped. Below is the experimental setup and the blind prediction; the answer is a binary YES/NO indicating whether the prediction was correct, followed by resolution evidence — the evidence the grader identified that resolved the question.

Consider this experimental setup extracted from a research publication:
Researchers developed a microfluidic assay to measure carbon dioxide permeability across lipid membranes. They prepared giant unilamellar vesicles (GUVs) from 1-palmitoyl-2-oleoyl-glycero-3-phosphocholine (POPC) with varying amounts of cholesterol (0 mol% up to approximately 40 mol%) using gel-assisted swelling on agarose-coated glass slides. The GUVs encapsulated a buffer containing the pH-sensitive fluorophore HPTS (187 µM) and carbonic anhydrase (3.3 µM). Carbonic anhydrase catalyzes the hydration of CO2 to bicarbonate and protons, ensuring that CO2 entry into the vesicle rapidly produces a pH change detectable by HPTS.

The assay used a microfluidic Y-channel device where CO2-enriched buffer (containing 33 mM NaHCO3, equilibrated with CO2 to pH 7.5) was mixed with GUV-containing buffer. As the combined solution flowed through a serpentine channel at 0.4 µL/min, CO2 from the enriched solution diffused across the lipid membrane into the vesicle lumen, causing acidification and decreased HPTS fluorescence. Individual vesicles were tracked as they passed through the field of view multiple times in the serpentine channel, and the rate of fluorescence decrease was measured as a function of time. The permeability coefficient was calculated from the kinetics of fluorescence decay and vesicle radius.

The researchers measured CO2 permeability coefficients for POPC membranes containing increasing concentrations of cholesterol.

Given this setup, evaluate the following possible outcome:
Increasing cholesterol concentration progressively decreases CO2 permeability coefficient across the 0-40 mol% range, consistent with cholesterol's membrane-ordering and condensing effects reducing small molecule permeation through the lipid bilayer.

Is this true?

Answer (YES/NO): YES